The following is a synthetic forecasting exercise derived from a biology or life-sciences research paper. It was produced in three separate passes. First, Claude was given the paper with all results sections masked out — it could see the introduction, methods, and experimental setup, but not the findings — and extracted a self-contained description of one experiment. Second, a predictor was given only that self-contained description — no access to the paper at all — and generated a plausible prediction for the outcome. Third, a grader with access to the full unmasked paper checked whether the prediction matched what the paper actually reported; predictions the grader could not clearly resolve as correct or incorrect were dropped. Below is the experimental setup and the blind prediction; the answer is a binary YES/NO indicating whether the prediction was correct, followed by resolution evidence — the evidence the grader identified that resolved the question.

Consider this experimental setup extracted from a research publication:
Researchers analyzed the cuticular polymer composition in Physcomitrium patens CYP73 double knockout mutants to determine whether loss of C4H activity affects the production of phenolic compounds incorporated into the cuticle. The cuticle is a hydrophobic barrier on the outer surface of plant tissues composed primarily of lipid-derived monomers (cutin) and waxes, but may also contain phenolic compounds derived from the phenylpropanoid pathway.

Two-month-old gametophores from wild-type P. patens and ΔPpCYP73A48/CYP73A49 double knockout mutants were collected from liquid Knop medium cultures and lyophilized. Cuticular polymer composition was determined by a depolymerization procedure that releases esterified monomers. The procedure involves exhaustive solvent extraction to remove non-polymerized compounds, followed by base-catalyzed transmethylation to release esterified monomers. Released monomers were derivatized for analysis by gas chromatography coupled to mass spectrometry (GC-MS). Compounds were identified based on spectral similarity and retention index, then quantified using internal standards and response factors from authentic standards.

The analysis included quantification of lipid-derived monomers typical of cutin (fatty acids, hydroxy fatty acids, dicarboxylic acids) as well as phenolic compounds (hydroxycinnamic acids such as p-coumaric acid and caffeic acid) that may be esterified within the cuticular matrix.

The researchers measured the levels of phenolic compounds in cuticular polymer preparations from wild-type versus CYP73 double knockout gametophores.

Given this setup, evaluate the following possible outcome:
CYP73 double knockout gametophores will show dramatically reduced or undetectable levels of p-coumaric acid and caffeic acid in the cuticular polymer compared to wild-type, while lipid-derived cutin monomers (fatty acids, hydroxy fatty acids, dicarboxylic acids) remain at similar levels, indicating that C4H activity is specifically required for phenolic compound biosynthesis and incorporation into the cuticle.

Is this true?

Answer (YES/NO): NO